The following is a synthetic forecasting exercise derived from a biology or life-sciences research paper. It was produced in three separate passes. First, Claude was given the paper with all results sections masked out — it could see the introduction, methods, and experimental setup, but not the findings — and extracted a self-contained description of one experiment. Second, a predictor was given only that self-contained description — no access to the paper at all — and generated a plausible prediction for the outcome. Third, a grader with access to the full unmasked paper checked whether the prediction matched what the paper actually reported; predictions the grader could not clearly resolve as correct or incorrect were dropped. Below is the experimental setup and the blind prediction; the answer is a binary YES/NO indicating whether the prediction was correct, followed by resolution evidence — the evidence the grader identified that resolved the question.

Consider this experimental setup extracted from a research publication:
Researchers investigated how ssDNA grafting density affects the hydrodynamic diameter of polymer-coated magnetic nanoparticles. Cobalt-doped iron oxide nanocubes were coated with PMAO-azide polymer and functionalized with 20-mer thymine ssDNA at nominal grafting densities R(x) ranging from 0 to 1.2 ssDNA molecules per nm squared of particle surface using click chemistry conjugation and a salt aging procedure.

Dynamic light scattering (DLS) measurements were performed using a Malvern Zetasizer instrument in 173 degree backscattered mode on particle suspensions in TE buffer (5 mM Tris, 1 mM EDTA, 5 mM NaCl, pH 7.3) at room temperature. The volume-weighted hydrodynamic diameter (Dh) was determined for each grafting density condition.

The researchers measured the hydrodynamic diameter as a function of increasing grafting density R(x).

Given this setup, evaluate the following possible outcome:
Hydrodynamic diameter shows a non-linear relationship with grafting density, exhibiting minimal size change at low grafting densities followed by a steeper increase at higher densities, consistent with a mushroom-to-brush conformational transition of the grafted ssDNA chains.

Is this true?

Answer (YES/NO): YES